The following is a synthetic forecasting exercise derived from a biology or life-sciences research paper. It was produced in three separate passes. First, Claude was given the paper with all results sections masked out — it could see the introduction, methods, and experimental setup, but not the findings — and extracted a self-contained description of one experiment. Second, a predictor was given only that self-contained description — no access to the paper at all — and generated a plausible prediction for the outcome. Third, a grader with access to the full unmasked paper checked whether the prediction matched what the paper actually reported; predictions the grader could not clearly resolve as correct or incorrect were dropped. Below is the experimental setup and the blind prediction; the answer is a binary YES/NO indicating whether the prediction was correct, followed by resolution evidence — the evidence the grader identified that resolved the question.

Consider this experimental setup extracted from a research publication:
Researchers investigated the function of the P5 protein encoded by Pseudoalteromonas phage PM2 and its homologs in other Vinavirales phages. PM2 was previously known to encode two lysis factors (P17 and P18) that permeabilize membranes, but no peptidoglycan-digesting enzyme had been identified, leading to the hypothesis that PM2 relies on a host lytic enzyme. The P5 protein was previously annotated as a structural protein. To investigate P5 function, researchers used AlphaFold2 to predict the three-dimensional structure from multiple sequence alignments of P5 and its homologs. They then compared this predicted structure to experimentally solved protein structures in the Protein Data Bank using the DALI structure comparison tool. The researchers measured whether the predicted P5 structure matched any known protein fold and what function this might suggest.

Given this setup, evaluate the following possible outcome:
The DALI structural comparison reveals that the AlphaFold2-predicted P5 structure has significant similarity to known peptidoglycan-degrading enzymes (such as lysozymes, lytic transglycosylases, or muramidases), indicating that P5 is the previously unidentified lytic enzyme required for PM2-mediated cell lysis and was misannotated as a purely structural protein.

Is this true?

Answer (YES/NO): YES